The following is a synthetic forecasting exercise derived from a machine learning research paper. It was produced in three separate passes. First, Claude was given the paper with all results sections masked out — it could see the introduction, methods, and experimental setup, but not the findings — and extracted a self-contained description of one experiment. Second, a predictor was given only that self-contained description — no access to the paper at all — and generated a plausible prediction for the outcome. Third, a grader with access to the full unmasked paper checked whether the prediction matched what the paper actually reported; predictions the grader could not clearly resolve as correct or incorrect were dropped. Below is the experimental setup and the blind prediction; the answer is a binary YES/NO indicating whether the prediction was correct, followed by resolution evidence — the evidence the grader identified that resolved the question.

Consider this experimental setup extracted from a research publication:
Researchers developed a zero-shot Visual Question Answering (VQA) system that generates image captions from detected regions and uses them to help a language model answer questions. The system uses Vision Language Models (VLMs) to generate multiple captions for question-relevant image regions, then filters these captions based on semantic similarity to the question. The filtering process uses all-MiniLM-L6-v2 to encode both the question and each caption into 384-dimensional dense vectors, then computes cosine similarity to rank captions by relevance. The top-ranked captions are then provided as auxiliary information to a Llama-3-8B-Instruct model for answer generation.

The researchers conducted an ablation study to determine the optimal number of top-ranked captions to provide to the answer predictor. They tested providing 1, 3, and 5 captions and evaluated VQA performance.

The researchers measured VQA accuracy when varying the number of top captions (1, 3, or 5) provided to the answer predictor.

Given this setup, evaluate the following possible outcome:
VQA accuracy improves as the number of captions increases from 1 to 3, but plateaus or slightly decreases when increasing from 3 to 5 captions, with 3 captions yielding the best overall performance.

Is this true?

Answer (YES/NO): NO